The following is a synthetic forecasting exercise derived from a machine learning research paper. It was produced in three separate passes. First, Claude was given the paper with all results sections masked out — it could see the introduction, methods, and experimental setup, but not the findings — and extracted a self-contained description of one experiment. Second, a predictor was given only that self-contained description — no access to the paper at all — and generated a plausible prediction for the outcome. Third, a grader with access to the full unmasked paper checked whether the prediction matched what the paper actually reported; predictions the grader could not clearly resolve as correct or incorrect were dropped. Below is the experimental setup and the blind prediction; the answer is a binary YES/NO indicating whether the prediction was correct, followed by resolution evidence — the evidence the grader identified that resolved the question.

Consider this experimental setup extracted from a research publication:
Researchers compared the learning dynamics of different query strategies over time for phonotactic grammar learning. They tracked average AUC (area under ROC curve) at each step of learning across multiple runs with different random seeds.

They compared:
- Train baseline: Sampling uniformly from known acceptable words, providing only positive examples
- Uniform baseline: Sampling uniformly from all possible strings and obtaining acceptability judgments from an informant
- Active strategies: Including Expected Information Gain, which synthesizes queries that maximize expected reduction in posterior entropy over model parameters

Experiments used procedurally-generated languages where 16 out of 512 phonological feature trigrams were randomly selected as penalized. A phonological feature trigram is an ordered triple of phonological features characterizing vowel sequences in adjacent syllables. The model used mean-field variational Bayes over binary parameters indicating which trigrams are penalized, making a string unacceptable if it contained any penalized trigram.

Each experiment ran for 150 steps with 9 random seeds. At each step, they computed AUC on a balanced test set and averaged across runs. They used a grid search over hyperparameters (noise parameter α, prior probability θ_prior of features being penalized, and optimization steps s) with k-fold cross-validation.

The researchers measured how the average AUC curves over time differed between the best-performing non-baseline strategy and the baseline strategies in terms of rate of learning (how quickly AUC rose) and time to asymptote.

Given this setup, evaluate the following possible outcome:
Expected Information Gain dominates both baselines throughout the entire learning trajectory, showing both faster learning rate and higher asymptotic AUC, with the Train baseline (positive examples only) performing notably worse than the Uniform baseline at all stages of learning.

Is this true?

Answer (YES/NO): NO